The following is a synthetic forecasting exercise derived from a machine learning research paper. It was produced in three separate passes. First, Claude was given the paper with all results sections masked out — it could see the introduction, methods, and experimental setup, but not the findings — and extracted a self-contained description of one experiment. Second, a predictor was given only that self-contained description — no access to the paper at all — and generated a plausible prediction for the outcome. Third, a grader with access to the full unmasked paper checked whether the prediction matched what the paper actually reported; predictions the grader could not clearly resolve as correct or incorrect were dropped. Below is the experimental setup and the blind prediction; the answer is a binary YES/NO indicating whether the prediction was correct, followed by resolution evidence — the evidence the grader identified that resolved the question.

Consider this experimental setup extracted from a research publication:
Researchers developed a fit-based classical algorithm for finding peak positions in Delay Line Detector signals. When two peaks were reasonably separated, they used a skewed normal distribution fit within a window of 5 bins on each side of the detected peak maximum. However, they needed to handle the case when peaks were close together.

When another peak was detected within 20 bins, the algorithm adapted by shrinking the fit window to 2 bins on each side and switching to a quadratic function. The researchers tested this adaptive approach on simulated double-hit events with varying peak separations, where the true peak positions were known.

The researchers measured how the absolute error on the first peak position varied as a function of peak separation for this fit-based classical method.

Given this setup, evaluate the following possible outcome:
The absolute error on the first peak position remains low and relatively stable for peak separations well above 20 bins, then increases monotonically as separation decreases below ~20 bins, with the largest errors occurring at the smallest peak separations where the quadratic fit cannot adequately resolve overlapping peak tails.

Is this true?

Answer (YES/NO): NO